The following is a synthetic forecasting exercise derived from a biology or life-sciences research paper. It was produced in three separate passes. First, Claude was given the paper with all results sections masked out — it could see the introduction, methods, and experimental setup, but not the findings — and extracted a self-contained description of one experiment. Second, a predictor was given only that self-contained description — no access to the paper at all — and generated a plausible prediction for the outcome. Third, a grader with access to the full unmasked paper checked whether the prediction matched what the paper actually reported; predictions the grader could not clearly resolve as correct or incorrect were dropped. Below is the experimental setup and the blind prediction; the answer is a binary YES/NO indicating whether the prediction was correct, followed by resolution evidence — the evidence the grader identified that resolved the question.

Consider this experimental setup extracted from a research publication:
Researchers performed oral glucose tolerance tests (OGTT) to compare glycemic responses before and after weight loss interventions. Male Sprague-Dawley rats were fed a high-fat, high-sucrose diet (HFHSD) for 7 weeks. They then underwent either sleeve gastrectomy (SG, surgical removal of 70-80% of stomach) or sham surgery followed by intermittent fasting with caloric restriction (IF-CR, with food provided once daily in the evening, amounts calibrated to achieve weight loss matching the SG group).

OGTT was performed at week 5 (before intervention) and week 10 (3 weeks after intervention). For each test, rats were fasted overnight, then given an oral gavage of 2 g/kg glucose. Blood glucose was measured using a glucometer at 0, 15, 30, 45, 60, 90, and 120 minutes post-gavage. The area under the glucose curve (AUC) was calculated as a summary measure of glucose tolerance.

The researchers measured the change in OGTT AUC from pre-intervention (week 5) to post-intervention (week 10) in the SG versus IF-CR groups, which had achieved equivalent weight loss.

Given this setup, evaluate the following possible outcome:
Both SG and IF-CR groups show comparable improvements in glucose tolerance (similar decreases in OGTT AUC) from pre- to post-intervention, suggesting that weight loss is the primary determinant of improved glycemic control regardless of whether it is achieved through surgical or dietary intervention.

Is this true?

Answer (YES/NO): NO